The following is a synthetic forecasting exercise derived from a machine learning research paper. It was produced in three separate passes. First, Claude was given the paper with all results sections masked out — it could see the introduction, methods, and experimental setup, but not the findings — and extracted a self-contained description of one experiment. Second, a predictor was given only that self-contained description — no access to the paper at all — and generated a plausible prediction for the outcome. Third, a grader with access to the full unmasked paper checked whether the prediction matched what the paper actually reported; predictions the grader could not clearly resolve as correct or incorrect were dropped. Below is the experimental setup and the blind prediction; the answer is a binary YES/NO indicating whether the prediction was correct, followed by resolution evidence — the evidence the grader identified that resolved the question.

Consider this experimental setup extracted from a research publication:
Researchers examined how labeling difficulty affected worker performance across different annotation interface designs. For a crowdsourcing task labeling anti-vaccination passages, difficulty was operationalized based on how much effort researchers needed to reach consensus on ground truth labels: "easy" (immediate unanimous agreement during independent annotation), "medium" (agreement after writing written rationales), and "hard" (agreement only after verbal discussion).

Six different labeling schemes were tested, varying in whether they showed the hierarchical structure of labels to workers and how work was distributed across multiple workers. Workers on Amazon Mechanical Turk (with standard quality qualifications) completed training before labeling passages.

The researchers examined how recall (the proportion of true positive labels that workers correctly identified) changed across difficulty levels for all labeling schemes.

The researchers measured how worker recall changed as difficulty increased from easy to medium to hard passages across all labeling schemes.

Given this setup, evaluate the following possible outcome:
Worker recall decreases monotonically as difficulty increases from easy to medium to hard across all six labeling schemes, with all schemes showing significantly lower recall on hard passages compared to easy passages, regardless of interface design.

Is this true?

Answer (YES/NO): YES